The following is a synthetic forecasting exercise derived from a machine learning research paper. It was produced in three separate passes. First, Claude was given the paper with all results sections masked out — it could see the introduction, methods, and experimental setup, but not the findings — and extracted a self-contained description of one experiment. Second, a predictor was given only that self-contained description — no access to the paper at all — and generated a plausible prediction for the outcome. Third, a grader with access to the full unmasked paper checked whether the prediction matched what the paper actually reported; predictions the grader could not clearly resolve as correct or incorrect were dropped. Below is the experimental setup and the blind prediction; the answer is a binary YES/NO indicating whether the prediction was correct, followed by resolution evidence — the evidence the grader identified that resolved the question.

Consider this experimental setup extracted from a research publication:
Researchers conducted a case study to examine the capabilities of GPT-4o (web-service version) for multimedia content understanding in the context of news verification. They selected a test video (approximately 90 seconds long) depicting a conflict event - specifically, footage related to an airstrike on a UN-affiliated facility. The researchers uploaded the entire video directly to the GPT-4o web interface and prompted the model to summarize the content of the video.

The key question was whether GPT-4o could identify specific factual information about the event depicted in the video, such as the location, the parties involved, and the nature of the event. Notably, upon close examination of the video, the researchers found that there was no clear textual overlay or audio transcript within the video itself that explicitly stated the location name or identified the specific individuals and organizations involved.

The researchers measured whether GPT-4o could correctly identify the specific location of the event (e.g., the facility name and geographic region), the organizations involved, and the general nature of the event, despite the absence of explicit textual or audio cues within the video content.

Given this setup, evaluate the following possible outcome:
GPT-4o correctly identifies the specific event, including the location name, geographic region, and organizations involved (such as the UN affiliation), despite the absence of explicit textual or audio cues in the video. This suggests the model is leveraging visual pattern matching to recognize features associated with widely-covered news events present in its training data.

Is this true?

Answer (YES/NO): YES